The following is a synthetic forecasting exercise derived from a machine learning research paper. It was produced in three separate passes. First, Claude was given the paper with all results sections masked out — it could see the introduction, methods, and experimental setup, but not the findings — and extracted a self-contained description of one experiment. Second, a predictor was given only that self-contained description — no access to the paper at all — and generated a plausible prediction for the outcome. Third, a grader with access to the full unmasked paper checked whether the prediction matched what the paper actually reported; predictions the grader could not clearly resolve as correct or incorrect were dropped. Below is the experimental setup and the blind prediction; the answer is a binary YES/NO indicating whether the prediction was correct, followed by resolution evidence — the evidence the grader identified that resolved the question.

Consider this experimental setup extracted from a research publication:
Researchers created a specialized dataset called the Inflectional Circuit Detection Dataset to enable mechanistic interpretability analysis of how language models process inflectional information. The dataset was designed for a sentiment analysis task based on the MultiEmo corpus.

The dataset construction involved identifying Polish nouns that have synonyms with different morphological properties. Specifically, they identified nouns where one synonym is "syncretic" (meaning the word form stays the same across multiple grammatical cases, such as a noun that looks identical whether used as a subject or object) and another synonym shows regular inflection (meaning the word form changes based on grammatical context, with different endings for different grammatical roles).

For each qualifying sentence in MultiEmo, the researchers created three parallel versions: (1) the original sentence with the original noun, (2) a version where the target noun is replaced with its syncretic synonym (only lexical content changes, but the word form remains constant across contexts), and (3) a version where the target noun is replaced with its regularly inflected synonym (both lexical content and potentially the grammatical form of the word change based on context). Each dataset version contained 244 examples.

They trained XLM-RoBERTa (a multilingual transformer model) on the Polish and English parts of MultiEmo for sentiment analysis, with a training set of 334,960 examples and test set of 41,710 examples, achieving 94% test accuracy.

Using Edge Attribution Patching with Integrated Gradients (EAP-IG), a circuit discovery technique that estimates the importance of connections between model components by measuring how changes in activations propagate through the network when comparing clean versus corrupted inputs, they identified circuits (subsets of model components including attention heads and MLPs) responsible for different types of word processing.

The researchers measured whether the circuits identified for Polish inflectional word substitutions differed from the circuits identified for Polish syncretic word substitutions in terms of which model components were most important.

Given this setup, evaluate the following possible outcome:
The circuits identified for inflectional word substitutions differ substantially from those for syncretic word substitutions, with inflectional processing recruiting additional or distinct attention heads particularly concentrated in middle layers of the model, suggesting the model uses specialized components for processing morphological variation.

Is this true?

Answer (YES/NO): NO